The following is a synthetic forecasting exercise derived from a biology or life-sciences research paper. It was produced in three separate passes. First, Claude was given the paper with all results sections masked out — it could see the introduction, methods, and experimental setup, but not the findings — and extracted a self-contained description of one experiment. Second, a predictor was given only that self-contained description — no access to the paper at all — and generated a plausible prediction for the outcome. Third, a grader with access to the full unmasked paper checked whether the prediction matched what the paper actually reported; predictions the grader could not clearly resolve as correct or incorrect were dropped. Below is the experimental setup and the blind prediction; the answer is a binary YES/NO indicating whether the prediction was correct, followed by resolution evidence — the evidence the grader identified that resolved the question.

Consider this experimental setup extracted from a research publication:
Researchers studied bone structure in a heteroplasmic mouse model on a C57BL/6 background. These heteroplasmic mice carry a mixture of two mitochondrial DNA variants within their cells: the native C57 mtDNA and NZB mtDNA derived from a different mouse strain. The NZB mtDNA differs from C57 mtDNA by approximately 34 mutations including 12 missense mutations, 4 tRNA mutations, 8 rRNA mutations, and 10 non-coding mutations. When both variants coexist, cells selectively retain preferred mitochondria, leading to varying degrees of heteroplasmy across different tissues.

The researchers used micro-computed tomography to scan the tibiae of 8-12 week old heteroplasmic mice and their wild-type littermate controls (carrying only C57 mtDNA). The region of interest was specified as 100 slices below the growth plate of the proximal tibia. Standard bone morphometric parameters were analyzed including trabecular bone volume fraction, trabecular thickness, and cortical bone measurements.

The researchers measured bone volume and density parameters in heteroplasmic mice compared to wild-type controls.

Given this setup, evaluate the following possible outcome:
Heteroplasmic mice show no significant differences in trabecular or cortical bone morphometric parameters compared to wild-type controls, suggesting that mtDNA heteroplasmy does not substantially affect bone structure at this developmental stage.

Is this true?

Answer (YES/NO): NO